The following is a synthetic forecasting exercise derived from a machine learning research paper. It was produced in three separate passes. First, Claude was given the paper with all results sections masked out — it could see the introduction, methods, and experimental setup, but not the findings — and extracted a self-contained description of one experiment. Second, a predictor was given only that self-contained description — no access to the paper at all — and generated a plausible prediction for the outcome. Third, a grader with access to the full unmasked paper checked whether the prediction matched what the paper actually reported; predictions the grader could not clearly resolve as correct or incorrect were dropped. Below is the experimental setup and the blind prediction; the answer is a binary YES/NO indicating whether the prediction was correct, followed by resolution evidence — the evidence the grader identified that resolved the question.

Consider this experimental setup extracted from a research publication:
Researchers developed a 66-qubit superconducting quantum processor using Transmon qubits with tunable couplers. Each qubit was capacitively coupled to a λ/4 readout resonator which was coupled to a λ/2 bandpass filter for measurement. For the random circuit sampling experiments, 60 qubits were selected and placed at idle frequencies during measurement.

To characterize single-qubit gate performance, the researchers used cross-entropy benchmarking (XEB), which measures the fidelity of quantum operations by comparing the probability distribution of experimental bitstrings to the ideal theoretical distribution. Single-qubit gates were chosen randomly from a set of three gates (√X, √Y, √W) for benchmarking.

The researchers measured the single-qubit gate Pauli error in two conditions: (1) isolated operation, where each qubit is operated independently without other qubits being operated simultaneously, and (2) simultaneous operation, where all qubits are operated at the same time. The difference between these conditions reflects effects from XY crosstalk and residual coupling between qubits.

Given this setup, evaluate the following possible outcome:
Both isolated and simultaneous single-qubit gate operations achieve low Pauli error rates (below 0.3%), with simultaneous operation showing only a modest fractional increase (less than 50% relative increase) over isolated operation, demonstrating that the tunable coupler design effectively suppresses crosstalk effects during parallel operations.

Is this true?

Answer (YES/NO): YES